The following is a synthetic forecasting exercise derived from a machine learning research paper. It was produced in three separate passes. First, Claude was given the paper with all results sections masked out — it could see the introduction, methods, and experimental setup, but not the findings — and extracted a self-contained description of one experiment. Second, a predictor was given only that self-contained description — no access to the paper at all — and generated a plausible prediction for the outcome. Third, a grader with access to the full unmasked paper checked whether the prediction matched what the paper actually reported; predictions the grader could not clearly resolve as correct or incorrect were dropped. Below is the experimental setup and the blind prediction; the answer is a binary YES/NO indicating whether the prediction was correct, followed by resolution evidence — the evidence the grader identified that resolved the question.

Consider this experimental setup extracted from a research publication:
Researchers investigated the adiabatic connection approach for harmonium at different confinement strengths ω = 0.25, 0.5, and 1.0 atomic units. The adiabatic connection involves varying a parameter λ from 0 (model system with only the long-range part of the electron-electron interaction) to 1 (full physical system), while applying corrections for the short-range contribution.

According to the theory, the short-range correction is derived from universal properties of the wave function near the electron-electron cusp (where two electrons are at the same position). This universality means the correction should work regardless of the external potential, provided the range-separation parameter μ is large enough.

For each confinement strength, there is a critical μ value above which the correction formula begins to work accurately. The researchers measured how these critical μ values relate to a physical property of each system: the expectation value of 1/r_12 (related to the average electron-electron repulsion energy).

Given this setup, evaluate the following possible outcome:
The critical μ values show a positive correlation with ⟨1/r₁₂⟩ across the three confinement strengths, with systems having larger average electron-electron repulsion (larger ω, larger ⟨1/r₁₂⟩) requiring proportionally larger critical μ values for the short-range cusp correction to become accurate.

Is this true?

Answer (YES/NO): YES